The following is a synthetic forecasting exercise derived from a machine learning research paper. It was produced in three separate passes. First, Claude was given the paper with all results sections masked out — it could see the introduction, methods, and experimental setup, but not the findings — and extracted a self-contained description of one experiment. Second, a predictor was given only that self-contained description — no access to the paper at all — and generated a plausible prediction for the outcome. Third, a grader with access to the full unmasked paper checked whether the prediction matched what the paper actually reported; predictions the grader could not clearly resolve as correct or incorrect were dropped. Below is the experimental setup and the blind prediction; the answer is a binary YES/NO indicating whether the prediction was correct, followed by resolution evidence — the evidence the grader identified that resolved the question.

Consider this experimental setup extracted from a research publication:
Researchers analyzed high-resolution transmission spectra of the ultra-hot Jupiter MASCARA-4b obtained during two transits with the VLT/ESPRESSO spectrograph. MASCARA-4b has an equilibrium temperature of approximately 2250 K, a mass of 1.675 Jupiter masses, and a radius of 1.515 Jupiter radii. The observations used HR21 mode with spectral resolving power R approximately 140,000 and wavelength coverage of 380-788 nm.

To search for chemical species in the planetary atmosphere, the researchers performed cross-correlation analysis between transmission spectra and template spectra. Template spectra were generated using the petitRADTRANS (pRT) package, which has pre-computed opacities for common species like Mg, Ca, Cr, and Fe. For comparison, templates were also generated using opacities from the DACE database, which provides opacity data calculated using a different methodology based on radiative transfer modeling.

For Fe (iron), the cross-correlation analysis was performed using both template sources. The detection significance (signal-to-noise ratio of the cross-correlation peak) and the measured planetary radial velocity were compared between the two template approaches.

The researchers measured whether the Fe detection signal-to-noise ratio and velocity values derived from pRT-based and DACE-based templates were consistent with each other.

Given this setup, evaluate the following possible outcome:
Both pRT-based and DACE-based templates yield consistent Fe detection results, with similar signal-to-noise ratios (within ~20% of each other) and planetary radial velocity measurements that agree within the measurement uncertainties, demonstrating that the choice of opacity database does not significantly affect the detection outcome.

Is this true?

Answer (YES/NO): YES